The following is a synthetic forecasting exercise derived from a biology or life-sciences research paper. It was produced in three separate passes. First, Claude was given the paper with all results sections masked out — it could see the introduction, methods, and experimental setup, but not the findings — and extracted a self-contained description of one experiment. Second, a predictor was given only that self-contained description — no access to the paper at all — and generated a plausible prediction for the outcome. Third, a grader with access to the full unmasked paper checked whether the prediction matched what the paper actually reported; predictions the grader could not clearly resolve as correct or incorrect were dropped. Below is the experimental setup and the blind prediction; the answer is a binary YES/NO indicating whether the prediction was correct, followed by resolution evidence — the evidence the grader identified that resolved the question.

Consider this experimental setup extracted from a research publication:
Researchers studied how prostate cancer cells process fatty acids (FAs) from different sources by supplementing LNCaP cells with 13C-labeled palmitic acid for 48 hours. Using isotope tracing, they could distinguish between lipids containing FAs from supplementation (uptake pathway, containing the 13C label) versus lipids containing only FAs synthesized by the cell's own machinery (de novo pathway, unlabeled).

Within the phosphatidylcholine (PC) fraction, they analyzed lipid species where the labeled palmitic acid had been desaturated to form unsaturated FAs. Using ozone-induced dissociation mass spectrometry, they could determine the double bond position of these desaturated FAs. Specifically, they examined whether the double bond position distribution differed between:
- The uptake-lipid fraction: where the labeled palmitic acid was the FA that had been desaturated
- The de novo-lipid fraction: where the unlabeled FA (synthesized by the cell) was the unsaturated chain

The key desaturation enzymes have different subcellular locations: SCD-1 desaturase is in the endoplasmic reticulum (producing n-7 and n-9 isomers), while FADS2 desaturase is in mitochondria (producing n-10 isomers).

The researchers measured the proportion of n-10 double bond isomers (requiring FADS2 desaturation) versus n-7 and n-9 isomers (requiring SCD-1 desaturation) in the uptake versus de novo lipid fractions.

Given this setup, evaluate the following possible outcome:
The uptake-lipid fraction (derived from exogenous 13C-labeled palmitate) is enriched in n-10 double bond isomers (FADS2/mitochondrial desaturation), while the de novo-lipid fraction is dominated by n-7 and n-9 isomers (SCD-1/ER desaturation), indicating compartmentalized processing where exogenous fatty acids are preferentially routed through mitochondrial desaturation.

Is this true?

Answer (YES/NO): YES